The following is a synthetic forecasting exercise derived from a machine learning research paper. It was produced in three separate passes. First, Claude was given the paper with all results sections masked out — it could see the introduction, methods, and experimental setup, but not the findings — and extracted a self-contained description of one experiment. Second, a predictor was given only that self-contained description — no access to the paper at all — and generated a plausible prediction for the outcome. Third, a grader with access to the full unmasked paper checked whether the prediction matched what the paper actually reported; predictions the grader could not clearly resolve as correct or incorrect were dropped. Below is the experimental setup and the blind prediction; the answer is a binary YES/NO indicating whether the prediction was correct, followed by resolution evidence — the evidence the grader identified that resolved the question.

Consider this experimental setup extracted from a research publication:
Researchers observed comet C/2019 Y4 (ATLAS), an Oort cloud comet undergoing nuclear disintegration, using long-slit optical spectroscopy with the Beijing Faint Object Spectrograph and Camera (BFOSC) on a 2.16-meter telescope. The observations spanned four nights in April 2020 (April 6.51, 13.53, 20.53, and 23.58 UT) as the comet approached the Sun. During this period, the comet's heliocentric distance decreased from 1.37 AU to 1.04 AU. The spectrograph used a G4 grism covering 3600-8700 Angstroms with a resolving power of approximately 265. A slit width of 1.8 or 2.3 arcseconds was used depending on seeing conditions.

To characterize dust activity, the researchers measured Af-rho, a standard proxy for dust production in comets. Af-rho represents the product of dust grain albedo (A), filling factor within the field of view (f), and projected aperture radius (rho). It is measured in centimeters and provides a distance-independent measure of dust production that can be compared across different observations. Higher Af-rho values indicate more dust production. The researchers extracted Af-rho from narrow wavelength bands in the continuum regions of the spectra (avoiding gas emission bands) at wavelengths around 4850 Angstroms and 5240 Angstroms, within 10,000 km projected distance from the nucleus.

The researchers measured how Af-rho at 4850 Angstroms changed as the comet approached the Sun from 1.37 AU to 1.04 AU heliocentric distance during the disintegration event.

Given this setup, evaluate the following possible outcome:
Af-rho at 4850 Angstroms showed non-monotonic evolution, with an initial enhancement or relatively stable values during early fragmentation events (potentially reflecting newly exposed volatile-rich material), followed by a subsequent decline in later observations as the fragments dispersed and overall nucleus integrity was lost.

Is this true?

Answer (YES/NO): NO